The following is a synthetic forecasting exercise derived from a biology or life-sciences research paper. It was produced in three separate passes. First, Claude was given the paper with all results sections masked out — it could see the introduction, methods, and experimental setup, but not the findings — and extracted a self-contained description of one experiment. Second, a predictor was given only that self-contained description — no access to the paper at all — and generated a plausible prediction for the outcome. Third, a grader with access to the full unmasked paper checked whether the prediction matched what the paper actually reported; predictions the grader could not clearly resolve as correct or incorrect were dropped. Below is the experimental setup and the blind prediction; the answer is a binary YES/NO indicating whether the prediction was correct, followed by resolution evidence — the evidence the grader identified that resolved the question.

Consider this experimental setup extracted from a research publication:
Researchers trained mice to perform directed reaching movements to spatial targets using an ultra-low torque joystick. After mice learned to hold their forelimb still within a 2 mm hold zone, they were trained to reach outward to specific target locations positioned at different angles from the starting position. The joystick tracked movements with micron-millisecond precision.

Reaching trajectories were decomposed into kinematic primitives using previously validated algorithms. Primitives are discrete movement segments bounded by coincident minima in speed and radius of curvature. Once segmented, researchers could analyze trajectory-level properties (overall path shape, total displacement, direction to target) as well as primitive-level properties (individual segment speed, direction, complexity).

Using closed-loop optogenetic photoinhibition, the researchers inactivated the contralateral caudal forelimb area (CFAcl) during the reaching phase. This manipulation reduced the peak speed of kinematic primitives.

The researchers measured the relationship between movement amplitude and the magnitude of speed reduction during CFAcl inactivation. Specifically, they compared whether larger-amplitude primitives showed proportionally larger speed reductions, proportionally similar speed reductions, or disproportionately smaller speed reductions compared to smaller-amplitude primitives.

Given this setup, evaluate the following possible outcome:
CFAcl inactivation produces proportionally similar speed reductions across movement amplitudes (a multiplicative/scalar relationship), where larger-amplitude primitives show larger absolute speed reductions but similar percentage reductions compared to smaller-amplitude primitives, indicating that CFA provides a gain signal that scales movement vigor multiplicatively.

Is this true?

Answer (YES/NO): YES